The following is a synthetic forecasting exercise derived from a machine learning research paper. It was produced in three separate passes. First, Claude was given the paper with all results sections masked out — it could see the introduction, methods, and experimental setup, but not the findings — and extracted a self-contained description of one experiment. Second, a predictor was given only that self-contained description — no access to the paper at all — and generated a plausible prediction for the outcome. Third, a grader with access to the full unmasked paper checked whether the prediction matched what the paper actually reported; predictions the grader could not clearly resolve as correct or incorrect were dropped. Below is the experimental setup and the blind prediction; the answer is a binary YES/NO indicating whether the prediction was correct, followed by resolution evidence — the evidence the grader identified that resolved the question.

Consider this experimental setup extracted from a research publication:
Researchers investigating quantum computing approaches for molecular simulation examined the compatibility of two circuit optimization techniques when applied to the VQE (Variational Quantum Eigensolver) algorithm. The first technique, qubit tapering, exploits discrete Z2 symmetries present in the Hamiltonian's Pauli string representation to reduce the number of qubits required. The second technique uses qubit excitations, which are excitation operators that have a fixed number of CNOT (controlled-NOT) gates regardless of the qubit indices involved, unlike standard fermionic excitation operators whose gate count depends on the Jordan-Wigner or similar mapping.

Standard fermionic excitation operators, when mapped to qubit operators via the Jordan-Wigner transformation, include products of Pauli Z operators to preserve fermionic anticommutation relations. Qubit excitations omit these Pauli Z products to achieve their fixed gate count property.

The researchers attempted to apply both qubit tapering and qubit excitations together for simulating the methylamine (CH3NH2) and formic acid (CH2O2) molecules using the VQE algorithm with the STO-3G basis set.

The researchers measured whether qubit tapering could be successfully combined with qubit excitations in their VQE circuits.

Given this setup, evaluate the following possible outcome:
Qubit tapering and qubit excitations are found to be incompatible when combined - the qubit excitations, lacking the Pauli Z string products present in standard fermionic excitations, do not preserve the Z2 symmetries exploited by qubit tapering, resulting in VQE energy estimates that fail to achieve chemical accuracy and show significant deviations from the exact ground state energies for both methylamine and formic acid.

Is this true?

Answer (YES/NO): NO